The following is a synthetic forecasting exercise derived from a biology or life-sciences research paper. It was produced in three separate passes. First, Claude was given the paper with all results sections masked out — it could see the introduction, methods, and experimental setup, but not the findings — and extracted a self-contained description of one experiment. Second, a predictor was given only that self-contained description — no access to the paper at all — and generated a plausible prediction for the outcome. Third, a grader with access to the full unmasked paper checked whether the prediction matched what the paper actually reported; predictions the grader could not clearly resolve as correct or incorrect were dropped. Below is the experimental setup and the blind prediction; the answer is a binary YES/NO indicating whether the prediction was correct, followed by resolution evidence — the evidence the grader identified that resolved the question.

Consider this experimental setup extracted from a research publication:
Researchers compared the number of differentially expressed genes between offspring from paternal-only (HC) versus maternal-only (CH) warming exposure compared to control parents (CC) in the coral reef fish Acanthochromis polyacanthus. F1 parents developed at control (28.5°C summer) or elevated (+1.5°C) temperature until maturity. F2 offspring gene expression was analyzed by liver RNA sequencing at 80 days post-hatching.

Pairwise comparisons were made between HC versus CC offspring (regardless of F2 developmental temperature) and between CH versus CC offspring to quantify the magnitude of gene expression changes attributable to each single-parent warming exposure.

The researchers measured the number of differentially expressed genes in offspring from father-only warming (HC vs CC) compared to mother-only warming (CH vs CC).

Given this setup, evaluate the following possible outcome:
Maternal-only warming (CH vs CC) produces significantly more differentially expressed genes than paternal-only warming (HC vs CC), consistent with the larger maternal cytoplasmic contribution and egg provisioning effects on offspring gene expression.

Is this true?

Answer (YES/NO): NO